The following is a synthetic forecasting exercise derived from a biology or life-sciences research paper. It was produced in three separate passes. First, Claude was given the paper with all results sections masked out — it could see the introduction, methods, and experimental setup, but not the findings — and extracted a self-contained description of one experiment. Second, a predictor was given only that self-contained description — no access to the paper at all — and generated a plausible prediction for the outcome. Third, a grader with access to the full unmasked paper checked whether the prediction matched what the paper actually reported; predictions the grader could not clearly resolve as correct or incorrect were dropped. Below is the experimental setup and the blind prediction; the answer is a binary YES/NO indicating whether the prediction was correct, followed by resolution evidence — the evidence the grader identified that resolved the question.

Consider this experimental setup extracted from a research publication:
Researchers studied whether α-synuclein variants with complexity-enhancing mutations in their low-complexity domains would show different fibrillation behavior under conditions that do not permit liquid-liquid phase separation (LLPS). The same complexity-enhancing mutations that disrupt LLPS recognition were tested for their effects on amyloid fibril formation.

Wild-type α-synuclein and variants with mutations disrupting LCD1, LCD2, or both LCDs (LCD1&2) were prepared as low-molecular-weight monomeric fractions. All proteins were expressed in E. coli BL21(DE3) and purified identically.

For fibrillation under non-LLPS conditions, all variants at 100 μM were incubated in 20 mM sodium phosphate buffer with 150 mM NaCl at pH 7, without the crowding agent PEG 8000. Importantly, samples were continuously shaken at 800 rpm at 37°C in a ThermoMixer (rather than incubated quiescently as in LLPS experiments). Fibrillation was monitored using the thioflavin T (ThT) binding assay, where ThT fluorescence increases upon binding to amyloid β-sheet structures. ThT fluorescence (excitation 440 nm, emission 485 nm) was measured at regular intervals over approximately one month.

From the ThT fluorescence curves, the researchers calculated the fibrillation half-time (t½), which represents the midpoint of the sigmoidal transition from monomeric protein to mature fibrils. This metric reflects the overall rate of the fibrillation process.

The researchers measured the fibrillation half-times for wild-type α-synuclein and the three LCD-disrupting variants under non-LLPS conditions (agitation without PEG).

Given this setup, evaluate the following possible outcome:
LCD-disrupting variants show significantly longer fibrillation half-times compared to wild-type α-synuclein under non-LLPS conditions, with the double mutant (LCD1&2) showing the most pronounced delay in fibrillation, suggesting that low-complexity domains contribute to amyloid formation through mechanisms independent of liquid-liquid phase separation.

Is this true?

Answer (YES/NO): NO